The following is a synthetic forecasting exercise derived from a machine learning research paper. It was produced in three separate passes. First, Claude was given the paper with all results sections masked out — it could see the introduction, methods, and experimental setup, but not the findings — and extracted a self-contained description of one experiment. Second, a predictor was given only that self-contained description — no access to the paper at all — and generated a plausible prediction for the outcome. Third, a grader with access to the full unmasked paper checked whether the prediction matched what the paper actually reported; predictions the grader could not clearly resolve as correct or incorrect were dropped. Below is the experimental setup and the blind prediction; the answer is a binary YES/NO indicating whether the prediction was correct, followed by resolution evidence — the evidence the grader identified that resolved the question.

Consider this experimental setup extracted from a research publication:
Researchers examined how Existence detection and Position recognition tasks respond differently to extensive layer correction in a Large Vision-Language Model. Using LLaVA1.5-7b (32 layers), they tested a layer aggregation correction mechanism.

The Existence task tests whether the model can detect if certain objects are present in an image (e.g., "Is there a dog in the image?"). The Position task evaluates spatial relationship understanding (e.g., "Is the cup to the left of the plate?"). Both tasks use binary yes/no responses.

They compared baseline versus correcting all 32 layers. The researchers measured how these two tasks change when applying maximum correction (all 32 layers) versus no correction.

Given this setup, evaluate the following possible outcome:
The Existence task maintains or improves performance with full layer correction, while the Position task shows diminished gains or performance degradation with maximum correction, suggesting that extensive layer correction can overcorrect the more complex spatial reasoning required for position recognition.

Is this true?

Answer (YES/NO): NO